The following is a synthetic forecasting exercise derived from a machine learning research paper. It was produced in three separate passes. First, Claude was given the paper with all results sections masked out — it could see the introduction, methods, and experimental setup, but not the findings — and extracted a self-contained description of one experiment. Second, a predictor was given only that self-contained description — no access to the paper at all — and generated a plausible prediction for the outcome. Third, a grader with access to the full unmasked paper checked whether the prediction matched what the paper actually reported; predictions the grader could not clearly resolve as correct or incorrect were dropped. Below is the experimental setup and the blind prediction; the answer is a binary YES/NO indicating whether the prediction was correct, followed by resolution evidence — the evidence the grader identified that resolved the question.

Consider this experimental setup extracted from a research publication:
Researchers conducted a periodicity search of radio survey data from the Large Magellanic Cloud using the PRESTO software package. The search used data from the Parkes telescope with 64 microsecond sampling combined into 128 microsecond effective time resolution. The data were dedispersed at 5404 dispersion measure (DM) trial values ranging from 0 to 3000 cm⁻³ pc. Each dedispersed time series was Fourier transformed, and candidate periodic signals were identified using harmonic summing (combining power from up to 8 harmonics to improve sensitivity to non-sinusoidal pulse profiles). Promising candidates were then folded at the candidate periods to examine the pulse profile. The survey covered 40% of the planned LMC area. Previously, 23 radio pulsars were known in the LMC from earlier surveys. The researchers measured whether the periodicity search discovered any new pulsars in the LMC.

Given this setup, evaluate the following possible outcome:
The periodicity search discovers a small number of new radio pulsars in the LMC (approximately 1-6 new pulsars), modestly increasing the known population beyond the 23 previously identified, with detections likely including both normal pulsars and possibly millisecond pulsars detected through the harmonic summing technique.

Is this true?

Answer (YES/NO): NO